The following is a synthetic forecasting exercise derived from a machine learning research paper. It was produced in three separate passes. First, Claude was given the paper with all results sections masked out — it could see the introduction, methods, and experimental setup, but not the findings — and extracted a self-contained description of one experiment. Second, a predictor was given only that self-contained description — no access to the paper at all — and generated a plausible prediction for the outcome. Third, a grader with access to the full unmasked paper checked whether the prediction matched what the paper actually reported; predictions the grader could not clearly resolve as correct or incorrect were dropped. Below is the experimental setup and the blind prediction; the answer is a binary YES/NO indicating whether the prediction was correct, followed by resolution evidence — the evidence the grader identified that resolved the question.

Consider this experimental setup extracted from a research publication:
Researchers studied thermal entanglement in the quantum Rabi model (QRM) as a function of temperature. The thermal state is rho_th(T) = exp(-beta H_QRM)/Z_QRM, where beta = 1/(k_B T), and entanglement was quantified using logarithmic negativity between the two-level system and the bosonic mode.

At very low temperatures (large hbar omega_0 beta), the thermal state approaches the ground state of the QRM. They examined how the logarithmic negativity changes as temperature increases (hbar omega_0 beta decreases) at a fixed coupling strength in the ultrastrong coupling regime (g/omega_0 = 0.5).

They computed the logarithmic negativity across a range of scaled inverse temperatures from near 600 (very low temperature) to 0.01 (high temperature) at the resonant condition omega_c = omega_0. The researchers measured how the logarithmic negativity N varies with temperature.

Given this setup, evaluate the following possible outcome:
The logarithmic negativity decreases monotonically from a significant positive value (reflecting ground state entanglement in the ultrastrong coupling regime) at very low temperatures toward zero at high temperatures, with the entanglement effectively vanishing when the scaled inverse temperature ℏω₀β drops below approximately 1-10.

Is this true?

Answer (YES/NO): NO